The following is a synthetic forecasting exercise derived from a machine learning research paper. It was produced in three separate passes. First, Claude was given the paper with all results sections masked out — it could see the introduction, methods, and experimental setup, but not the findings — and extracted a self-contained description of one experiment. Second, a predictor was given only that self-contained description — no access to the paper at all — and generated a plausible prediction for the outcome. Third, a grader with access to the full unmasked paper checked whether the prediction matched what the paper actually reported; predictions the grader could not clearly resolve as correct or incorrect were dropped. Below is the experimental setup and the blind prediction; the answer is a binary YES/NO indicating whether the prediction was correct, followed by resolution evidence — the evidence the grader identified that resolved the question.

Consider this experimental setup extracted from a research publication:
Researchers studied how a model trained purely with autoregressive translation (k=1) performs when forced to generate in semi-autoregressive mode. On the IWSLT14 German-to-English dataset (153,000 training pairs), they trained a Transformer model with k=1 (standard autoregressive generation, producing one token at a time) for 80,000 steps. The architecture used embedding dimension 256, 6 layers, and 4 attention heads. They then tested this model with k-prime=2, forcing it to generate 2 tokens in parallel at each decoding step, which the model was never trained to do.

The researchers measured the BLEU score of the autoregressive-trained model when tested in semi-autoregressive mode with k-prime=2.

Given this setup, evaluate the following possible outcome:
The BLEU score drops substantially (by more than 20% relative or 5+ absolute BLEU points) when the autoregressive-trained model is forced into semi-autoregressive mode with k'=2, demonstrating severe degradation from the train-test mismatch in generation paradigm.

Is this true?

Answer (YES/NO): YES